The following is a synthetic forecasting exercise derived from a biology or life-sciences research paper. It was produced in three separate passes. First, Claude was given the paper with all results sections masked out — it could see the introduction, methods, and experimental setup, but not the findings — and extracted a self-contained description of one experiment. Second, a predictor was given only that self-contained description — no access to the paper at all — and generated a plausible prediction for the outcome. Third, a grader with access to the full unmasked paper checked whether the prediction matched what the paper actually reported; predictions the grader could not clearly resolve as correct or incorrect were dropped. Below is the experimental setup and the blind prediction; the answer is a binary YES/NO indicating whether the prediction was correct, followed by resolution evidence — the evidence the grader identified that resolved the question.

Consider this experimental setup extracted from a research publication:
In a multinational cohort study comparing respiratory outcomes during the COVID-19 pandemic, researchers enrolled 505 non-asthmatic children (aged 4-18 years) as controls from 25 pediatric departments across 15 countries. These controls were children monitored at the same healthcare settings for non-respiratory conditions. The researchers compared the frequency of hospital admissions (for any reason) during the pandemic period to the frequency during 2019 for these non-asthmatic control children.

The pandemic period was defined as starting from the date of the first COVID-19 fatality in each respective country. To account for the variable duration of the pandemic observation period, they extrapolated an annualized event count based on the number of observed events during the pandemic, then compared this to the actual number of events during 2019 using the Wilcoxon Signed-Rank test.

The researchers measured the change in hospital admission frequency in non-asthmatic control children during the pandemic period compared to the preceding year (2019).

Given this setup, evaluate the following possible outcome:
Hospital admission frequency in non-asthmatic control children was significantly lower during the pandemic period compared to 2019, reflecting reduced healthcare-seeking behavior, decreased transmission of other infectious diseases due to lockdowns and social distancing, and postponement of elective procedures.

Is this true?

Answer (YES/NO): NO